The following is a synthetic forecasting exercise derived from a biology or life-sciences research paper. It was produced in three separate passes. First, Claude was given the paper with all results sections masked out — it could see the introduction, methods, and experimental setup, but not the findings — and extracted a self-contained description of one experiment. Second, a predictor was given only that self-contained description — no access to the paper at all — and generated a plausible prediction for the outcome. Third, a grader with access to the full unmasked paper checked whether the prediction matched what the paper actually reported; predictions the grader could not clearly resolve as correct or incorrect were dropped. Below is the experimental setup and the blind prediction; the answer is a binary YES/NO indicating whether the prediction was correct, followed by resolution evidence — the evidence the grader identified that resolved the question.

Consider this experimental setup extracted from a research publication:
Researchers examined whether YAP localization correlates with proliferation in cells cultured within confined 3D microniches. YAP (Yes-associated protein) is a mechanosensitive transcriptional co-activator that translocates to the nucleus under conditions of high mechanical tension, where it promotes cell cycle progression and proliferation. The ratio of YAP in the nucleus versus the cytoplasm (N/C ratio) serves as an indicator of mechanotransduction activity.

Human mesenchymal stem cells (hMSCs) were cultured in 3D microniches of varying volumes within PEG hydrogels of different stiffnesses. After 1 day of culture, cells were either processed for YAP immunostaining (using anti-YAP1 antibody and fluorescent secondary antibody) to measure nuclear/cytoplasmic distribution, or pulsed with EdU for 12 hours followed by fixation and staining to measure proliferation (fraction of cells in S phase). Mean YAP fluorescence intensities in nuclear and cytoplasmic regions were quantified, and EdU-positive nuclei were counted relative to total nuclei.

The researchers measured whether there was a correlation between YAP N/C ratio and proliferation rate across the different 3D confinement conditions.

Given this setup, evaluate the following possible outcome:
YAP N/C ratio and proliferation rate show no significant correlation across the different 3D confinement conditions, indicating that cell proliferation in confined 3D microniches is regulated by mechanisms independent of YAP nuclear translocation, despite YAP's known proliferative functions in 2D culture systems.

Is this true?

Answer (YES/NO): NO